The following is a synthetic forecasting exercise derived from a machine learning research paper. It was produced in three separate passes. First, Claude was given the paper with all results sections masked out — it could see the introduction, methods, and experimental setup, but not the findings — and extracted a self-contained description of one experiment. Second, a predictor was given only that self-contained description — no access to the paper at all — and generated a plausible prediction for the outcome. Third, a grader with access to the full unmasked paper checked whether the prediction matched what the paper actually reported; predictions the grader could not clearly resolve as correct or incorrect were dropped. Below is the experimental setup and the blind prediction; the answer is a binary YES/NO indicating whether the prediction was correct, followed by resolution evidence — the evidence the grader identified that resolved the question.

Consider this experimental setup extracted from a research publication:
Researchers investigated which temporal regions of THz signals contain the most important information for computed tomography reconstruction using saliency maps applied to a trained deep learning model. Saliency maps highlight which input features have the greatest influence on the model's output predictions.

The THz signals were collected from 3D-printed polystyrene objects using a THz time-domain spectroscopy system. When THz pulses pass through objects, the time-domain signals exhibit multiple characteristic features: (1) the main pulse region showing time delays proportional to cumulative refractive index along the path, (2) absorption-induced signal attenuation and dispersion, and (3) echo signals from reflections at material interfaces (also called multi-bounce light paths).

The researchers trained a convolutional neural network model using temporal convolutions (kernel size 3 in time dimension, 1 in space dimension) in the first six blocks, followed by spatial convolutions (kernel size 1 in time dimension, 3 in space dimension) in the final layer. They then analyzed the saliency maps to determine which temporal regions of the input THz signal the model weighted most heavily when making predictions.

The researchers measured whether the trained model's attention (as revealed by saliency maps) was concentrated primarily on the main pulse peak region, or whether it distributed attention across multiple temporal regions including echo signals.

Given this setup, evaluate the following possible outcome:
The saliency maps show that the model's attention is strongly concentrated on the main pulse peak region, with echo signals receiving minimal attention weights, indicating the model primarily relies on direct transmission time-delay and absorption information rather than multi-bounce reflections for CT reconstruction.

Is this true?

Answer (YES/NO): NO